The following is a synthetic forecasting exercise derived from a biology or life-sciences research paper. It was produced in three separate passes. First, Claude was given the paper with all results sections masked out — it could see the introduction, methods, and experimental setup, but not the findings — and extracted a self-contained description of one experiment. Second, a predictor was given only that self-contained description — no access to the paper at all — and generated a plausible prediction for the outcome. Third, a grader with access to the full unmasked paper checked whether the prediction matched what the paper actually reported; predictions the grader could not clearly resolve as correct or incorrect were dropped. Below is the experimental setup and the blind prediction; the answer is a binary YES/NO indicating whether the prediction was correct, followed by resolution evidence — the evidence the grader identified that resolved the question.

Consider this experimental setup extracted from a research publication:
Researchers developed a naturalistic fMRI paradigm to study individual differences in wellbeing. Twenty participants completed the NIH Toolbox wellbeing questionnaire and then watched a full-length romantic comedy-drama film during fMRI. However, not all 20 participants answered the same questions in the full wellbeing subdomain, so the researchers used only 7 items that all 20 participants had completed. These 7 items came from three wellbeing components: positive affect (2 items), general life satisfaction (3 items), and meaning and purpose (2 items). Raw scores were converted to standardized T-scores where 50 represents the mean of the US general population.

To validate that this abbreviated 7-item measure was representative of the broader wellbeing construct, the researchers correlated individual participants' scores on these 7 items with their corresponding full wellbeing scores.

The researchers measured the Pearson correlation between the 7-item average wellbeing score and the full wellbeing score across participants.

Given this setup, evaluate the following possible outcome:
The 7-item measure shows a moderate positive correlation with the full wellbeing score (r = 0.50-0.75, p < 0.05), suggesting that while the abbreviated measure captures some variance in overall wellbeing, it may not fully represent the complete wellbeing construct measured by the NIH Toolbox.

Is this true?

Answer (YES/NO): NO